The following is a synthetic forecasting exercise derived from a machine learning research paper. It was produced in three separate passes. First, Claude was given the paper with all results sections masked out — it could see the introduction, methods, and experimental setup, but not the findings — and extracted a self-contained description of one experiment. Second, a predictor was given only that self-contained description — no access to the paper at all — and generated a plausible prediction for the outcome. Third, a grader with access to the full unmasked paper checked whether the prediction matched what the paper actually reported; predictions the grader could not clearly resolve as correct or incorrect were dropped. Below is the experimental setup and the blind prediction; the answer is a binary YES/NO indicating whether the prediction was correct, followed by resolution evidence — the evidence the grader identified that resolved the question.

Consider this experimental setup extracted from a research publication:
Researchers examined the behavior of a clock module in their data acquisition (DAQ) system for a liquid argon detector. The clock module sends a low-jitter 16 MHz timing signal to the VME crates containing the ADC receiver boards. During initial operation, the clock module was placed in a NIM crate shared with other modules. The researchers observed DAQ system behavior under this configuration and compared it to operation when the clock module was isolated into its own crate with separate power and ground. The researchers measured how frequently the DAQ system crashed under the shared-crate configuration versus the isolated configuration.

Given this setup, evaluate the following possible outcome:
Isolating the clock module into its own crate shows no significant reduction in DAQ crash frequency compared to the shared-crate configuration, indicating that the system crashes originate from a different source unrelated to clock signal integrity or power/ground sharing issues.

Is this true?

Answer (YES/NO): NO